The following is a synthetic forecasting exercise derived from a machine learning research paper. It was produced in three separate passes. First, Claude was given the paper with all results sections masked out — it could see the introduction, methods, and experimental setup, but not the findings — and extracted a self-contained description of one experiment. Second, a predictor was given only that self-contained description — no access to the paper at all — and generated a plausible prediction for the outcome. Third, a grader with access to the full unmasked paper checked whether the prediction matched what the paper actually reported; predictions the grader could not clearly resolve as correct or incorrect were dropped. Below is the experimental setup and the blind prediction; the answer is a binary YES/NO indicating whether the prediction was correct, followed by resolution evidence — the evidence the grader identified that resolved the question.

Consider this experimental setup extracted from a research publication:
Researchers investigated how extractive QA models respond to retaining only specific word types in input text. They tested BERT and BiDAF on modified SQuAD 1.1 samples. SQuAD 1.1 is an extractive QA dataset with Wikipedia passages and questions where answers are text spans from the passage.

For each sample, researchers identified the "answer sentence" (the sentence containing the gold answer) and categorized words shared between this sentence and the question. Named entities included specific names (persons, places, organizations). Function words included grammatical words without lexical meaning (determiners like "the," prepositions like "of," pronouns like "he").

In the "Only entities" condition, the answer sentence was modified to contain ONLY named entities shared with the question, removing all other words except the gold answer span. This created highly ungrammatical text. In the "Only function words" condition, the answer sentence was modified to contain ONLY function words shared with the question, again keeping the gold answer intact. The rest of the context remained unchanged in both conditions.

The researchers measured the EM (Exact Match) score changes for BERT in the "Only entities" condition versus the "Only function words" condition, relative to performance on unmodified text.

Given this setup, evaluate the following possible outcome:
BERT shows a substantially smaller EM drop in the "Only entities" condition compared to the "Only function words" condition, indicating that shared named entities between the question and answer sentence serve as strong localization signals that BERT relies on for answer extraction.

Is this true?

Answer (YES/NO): NO